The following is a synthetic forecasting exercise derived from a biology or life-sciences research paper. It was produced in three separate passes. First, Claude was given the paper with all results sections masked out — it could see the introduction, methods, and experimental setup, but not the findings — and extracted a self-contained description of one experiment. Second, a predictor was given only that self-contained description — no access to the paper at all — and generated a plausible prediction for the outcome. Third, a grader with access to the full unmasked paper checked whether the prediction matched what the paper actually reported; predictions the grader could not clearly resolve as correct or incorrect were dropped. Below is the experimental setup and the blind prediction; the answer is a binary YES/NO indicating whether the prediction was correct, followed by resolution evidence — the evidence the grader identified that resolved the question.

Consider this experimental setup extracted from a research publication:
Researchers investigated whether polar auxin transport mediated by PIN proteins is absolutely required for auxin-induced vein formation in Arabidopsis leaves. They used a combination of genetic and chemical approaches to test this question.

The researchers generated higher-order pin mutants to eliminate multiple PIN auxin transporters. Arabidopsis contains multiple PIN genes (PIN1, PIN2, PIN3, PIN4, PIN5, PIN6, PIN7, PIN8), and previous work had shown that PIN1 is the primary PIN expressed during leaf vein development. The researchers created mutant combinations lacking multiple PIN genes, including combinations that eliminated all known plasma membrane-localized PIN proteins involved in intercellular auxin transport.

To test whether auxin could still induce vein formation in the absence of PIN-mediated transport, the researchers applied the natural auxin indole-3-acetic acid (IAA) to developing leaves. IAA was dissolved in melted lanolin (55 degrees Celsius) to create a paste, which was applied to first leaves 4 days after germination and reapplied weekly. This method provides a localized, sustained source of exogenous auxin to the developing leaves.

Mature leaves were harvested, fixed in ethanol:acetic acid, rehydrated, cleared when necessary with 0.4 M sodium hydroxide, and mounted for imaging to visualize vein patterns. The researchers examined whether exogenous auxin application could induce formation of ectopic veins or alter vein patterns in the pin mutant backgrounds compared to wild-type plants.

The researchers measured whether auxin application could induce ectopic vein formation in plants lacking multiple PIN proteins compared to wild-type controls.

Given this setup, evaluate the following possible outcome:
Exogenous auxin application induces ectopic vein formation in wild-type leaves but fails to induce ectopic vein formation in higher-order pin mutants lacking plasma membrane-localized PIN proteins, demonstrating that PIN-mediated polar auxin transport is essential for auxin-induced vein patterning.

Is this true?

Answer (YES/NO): NO